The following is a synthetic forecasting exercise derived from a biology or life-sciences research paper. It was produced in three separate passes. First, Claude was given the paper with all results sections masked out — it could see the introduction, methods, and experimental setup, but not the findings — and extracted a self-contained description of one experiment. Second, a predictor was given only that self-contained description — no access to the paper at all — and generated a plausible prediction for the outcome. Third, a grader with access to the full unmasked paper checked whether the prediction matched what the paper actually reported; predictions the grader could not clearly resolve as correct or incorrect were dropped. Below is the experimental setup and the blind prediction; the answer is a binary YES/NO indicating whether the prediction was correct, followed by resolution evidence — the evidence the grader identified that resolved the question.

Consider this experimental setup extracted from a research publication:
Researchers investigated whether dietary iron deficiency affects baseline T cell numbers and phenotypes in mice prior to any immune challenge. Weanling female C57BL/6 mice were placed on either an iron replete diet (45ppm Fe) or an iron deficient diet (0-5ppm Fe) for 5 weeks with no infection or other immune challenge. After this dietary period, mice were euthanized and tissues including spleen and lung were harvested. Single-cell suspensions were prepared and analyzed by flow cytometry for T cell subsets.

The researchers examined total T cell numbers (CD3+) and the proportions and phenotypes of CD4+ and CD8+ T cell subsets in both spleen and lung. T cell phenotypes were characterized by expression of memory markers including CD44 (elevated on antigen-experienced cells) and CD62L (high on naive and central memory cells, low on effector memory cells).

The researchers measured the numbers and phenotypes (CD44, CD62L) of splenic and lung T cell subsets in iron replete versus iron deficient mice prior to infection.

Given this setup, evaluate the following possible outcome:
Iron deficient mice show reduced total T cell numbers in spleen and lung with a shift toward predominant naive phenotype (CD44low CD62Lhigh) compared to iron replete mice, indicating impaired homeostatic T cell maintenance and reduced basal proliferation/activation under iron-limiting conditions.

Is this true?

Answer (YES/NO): NO